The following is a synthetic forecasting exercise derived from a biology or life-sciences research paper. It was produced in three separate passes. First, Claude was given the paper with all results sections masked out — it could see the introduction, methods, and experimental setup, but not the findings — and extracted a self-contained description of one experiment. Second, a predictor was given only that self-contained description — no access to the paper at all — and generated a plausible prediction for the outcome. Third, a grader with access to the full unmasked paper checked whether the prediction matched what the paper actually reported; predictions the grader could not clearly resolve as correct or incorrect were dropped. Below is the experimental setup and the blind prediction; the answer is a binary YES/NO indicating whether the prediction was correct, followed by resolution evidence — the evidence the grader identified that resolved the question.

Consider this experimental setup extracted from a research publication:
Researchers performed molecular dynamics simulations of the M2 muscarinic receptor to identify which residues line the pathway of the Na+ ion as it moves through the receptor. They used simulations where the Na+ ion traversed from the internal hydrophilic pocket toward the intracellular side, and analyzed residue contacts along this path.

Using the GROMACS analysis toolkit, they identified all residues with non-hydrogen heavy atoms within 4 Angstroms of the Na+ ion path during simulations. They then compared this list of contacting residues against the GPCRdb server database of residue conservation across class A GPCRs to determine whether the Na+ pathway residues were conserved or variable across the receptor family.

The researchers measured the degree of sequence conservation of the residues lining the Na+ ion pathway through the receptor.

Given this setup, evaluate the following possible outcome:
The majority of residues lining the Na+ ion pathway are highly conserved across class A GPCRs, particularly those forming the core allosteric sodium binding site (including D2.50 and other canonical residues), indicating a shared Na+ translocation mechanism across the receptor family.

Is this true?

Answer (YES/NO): YES